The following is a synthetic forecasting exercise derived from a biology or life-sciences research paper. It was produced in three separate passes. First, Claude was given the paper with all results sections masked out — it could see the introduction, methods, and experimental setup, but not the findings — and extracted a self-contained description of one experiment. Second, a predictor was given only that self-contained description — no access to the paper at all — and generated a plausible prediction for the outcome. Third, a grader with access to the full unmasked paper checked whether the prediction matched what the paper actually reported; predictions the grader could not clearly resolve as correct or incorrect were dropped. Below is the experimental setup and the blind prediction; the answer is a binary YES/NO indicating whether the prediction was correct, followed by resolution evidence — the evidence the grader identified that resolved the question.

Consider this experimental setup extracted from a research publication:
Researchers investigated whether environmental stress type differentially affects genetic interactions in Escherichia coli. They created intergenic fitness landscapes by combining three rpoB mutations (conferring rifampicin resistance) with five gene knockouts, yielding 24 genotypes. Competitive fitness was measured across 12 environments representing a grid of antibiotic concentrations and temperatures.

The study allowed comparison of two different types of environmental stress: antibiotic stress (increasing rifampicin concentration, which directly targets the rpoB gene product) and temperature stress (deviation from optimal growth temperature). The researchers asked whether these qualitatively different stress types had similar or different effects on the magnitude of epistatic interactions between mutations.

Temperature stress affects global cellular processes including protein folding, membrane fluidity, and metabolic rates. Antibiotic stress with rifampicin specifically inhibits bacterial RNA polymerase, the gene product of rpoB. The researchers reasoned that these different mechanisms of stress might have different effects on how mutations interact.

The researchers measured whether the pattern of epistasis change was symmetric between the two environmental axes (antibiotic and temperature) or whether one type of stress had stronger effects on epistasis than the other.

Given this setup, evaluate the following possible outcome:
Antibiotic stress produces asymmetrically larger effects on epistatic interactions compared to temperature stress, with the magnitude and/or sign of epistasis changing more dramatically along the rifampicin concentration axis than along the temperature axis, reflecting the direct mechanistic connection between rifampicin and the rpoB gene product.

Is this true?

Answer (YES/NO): YES